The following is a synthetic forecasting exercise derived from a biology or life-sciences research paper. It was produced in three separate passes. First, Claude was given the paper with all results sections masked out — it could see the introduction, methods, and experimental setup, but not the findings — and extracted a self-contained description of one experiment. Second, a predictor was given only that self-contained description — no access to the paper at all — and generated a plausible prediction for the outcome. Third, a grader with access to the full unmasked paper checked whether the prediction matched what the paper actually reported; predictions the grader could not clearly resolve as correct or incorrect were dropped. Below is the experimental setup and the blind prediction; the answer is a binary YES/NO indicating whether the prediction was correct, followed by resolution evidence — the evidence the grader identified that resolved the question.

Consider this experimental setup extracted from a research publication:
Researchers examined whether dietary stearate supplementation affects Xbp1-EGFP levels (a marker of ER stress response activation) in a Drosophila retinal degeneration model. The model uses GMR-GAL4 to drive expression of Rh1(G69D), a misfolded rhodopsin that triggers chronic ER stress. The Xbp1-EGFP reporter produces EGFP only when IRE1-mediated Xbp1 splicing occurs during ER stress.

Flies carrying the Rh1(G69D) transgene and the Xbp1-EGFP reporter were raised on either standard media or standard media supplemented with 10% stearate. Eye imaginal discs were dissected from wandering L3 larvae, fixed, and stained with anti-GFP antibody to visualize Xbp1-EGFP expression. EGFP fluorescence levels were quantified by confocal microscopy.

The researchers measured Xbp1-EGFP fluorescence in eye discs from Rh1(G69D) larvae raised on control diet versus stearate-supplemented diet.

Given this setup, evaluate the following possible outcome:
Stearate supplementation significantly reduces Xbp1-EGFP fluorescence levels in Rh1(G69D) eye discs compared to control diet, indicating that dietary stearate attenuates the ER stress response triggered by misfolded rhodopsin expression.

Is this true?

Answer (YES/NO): NO